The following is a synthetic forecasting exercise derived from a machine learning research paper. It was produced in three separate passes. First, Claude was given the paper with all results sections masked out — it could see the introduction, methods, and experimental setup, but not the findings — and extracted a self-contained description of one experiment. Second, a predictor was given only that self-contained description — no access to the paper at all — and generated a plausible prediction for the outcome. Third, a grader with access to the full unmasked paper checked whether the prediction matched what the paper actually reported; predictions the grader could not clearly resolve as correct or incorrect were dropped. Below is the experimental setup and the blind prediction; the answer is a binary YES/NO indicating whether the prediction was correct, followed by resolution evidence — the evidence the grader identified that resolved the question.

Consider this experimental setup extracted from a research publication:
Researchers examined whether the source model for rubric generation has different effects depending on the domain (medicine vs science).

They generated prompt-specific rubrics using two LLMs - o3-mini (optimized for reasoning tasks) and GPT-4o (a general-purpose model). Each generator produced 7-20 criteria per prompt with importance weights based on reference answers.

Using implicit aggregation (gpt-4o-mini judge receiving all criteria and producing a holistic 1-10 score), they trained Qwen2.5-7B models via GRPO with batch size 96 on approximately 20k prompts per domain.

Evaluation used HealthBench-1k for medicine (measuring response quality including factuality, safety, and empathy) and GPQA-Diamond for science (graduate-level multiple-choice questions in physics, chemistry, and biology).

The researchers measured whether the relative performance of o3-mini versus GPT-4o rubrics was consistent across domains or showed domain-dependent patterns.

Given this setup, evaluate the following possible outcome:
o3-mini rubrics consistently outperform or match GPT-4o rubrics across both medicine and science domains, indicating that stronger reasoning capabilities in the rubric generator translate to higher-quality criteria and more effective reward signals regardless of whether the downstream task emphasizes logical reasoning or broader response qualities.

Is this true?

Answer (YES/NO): NO